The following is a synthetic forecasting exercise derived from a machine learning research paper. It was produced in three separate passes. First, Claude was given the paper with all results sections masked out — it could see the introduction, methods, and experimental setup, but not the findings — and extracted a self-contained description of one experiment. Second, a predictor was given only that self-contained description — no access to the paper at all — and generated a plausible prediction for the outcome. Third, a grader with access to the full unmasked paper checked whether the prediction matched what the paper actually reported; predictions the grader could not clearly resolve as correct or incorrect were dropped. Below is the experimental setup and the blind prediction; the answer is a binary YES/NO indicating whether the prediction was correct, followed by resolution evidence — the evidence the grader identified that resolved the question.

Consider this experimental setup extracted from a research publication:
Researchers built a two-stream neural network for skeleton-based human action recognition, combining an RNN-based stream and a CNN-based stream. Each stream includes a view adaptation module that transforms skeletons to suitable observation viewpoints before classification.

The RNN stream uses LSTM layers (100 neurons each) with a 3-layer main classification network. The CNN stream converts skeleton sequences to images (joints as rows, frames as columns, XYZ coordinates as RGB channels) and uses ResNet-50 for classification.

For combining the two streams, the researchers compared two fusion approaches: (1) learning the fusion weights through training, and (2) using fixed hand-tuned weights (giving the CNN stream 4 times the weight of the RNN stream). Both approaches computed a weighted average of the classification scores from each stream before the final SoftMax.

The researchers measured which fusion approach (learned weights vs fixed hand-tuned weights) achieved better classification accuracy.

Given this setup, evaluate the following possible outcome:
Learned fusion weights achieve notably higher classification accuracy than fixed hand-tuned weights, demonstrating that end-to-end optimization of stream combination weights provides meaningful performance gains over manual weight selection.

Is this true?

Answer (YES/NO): NO